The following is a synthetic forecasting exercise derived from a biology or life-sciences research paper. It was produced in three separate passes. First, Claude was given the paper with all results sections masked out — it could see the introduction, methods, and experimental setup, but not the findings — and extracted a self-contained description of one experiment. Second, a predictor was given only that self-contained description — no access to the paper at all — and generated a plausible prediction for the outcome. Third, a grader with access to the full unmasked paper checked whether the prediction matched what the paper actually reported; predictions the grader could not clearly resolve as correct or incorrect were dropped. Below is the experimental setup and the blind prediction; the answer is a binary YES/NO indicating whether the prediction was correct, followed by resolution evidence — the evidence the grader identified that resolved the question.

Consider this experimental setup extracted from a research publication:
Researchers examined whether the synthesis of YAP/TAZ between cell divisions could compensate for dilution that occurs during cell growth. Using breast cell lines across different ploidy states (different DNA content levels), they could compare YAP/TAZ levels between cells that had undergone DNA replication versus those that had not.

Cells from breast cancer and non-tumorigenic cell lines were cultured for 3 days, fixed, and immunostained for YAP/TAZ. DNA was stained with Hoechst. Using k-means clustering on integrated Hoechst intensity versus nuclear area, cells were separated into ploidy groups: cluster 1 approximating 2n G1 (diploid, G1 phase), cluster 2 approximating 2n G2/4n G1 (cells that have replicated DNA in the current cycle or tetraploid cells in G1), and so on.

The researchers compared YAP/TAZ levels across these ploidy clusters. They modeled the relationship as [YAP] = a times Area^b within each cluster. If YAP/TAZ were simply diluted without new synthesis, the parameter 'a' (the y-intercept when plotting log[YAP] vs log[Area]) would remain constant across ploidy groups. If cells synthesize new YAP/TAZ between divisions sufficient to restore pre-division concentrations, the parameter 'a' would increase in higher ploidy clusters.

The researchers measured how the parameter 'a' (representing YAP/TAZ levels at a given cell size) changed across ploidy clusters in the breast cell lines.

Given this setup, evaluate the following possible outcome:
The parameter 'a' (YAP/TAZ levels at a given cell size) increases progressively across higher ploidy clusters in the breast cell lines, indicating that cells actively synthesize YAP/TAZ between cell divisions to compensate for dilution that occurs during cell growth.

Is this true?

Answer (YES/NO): YES